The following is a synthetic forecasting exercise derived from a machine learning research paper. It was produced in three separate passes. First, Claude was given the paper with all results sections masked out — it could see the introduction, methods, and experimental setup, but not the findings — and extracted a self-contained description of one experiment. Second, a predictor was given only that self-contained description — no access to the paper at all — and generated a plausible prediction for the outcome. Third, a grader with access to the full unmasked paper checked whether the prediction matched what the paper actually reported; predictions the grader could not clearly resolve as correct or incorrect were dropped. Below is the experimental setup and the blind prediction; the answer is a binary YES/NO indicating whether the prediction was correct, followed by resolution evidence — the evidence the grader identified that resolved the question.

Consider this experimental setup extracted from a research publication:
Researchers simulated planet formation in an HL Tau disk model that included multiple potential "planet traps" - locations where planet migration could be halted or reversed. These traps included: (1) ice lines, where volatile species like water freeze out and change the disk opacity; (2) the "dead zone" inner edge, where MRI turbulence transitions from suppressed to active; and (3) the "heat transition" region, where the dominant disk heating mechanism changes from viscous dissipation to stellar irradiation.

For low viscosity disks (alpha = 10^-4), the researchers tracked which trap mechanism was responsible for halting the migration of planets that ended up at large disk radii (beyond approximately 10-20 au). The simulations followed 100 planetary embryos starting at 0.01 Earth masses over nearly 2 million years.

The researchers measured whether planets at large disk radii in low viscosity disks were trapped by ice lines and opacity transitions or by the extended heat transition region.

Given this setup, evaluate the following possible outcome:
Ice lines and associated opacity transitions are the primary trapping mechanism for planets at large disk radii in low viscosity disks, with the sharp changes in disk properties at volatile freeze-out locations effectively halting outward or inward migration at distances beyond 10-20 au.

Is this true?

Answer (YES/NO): NO